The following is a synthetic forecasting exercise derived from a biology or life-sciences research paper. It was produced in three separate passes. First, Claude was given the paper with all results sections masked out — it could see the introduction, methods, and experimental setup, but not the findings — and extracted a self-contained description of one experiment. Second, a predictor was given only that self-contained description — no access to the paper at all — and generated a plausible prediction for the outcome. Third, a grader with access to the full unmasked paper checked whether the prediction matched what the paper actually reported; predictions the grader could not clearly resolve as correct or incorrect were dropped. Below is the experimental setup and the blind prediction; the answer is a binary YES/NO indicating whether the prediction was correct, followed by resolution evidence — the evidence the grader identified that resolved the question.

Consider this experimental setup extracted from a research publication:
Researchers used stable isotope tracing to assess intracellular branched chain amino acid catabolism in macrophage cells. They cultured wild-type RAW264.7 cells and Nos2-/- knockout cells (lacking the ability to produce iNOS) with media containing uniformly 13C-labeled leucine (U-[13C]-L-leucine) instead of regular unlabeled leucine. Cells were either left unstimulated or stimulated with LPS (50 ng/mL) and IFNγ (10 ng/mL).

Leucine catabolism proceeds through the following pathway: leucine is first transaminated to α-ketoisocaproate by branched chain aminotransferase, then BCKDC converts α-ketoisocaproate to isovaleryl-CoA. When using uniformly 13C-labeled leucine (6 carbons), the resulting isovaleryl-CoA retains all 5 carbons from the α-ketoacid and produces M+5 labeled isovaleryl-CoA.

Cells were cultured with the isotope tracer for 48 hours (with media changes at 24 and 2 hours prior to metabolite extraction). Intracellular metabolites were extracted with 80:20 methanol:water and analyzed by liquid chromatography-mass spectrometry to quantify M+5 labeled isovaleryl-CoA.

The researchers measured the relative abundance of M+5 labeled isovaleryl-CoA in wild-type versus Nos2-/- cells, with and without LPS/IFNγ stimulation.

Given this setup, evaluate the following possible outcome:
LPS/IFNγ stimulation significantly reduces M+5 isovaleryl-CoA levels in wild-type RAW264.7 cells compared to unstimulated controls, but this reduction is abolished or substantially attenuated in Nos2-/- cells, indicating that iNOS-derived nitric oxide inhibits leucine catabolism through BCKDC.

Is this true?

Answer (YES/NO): YES